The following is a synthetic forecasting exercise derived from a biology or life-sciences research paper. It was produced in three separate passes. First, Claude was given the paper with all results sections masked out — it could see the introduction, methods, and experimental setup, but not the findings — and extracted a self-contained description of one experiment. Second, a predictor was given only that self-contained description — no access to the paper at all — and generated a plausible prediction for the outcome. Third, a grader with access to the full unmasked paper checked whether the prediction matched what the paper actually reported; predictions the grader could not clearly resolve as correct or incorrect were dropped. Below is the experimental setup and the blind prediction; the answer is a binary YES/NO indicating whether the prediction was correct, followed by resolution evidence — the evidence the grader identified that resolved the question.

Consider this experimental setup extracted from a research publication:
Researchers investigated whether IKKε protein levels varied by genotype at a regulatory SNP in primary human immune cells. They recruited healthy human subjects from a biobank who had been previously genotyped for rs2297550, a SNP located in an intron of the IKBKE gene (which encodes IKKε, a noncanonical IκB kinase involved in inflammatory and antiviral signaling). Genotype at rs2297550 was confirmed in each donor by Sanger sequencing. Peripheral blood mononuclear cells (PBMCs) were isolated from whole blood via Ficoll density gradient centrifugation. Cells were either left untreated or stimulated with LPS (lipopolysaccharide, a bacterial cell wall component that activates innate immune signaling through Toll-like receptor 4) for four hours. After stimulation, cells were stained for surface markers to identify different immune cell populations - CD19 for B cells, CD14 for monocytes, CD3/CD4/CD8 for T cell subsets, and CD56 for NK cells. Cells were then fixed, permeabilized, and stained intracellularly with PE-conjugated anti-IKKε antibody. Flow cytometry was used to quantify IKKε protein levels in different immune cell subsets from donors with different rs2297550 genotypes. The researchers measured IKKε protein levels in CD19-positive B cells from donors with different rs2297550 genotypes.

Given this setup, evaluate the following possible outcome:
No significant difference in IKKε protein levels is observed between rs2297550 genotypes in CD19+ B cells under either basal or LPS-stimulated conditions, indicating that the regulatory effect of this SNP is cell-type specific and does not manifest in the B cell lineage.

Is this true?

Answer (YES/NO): NO